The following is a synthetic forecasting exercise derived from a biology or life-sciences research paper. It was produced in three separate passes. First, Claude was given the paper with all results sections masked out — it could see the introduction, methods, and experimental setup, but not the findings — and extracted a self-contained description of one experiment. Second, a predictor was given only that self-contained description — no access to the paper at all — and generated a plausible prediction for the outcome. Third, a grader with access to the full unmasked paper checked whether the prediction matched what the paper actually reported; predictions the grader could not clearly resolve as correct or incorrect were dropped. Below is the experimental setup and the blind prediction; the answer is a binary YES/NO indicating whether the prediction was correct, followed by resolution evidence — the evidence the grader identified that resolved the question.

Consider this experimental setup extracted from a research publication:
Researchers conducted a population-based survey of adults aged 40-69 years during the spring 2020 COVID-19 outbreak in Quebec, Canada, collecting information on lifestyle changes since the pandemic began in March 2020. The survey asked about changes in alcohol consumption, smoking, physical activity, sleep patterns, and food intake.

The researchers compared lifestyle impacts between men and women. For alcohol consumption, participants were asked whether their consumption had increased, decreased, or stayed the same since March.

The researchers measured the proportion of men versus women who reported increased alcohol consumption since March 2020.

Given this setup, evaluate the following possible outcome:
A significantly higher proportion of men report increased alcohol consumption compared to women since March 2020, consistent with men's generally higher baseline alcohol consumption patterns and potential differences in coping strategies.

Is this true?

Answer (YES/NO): NO